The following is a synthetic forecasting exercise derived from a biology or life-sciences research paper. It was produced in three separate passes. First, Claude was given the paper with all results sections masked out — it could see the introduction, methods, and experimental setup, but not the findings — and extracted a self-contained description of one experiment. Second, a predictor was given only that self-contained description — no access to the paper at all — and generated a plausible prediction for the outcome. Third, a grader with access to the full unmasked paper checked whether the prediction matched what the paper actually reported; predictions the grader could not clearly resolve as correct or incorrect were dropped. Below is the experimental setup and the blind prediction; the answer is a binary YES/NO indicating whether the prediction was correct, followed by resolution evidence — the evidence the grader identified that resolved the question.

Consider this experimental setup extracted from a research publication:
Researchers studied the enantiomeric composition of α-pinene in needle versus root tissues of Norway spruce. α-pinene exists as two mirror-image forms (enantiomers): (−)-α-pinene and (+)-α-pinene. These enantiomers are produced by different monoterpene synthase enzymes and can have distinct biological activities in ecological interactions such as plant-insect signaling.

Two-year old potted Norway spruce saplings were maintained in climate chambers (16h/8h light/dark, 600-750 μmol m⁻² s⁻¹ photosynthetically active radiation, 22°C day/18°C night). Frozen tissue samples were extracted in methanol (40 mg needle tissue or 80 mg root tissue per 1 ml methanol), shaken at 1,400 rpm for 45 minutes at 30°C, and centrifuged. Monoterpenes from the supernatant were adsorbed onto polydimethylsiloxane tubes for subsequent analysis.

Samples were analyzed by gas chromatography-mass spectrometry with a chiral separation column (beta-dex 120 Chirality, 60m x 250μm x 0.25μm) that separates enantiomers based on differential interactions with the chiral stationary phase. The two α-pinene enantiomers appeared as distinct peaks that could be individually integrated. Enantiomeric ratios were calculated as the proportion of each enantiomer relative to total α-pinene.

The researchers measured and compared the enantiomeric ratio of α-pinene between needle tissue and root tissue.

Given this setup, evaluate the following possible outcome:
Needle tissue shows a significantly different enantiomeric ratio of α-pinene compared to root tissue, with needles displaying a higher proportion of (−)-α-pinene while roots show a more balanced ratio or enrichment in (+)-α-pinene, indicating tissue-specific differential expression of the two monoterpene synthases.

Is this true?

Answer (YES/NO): NO